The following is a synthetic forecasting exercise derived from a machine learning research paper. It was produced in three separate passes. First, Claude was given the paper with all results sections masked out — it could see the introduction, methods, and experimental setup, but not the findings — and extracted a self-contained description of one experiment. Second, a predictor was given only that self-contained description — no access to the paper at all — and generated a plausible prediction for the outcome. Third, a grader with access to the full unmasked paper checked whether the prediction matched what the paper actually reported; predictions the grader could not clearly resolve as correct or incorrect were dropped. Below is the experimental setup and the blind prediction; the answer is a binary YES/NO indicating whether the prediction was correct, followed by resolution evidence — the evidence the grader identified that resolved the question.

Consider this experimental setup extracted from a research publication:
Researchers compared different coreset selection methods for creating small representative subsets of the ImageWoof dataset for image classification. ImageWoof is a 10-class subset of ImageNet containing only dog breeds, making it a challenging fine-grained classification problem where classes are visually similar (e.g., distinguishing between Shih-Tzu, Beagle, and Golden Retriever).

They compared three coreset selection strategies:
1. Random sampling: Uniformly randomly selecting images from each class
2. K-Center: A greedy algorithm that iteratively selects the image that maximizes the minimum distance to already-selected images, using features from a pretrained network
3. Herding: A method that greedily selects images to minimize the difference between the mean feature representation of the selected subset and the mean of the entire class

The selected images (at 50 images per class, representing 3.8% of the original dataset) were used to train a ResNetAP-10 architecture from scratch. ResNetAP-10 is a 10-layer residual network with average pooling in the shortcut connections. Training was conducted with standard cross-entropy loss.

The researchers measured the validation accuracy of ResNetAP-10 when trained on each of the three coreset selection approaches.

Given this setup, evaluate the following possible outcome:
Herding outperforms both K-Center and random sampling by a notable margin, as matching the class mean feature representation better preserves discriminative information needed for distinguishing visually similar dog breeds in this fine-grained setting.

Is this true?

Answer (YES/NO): NO